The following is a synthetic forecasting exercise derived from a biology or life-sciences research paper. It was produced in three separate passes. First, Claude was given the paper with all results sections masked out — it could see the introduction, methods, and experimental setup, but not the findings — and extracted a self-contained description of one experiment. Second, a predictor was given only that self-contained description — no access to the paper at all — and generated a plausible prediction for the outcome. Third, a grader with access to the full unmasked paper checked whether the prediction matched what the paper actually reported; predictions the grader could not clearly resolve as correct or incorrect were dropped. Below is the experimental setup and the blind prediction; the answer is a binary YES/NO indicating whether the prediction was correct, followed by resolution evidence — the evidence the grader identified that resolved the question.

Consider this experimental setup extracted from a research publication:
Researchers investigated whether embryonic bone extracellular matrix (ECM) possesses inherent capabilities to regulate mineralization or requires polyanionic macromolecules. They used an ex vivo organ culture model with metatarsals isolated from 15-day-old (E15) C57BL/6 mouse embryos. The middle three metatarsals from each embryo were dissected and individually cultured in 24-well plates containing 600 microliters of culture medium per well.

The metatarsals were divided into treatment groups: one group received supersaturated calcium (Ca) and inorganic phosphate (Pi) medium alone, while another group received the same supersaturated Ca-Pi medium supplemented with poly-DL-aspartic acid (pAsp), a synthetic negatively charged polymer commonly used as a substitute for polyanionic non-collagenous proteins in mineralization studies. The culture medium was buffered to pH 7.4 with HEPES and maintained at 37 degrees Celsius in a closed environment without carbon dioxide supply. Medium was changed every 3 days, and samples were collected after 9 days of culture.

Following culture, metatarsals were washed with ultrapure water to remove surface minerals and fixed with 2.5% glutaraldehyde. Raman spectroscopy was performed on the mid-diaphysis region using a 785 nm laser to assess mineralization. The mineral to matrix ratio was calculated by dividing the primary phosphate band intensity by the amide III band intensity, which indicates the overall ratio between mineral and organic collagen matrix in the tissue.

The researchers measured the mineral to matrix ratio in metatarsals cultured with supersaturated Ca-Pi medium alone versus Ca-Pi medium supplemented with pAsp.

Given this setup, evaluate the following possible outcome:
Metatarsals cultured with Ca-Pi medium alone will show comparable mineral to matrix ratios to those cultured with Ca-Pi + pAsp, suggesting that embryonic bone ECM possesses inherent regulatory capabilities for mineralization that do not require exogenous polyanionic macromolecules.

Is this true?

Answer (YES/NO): NO